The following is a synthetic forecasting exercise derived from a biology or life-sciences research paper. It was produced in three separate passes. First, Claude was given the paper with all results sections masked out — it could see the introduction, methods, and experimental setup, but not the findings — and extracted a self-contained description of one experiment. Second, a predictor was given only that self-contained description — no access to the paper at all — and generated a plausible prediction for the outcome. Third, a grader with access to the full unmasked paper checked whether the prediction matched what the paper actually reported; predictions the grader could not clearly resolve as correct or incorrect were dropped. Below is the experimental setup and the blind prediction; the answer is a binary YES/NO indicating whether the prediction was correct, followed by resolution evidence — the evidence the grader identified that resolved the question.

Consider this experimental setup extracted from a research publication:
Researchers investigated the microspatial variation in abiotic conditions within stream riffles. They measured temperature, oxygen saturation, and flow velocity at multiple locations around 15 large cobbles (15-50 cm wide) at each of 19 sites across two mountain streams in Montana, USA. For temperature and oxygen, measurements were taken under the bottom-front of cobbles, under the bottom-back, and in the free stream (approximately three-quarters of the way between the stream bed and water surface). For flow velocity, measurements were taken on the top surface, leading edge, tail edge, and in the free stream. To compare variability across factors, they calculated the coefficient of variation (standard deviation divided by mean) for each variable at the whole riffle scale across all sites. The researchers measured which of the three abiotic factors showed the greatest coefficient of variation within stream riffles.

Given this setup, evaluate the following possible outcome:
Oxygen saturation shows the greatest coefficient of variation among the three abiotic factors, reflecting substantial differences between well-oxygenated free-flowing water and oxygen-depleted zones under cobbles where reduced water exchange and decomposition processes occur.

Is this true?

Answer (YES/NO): NO